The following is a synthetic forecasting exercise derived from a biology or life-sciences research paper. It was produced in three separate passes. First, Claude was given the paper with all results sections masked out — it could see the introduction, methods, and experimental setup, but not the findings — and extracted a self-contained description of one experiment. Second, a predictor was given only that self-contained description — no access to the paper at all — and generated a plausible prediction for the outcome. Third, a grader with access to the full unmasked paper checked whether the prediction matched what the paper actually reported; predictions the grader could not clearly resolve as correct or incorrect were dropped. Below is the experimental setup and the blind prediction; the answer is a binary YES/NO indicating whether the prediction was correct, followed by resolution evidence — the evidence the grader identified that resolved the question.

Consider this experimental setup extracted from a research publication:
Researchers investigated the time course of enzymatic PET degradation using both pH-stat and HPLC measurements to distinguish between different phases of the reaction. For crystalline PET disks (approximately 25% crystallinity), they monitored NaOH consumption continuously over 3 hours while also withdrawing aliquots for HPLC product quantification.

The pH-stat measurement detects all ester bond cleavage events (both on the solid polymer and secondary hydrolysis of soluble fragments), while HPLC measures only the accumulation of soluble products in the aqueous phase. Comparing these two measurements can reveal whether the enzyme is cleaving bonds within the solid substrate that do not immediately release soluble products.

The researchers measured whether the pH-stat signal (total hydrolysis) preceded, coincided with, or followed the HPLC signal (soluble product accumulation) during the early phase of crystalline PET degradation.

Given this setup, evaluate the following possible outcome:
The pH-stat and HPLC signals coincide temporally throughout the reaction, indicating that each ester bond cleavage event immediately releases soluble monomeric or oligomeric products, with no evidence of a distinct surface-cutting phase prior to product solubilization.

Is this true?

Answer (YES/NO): NO